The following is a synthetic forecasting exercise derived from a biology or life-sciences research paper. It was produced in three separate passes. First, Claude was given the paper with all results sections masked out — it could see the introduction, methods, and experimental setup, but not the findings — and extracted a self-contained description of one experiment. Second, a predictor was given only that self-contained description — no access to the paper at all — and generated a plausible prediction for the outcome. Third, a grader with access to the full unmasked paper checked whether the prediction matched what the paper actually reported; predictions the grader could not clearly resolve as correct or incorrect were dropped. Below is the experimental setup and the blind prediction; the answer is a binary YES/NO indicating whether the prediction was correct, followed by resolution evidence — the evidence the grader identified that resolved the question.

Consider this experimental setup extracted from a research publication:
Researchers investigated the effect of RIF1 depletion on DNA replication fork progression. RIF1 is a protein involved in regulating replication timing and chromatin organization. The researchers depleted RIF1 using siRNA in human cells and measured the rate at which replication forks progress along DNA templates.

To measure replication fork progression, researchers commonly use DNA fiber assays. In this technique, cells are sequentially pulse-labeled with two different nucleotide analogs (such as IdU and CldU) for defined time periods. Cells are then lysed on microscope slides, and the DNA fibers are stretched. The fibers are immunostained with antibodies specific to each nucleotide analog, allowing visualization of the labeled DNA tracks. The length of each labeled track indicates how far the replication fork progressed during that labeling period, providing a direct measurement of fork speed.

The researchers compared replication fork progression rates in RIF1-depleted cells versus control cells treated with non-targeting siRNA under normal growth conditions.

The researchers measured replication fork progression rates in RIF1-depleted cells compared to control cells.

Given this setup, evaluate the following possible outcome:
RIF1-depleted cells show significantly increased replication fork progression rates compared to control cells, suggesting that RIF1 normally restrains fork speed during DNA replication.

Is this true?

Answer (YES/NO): NO